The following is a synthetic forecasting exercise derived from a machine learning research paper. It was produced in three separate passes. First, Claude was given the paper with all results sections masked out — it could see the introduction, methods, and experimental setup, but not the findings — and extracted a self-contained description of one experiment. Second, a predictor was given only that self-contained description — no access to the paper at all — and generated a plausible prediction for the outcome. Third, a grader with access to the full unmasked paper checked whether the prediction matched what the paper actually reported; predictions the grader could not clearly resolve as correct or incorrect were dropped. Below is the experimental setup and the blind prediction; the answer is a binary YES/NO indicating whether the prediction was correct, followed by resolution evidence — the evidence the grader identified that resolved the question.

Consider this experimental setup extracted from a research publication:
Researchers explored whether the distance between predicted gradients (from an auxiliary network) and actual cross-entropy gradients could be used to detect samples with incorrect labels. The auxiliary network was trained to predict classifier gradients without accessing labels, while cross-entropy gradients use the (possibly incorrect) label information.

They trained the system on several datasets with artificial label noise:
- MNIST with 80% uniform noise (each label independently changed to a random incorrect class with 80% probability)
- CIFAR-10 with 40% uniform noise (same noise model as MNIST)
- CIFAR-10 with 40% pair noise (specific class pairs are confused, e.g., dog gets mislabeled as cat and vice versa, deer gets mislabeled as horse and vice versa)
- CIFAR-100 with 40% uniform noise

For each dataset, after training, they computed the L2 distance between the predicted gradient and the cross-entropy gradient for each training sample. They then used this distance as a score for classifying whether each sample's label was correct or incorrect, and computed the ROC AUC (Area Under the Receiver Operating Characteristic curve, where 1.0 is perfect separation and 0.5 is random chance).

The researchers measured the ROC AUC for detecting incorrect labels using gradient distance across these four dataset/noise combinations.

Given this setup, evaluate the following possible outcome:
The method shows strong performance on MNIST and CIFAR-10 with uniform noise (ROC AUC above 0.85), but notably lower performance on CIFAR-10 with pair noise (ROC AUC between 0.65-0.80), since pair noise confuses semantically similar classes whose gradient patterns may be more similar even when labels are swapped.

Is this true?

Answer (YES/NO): NO